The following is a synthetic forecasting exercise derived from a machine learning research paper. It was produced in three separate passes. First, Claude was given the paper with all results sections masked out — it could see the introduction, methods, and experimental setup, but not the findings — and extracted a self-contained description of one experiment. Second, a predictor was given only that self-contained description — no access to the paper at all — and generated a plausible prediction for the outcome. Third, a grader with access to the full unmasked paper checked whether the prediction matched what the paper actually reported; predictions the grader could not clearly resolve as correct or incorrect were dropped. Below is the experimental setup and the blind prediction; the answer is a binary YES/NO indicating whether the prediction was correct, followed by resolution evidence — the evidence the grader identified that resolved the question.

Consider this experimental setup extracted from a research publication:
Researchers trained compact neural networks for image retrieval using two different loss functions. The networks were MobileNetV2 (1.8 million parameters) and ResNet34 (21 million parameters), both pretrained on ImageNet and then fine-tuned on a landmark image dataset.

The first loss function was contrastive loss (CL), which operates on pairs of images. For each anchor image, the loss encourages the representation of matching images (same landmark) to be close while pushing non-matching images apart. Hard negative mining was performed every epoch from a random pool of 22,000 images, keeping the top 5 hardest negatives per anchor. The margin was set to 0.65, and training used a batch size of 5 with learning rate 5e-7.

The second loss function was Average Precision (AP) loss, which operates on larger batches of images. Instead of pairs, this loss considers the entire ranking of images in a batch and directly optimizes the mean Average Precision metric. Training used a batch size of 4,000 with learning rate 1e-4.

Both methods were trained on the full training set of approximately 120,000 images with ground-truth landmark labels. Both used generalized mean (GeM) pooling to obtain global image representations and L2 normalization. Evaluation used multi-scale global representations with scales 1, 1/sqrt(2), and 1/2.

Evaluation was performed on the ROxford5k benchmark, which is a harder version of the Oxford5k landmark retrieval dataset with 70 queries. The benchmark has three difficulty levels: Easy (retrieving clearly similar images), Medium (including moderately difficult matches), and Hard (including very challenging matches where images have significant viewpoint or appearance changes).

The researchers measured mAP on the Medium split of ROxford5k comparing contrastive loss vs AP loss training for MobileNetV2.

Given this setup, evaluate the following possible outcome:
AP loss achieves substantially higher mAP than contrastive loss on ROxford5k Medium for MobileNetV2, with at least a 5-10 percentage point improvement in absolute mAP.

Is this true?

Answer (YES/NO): NO